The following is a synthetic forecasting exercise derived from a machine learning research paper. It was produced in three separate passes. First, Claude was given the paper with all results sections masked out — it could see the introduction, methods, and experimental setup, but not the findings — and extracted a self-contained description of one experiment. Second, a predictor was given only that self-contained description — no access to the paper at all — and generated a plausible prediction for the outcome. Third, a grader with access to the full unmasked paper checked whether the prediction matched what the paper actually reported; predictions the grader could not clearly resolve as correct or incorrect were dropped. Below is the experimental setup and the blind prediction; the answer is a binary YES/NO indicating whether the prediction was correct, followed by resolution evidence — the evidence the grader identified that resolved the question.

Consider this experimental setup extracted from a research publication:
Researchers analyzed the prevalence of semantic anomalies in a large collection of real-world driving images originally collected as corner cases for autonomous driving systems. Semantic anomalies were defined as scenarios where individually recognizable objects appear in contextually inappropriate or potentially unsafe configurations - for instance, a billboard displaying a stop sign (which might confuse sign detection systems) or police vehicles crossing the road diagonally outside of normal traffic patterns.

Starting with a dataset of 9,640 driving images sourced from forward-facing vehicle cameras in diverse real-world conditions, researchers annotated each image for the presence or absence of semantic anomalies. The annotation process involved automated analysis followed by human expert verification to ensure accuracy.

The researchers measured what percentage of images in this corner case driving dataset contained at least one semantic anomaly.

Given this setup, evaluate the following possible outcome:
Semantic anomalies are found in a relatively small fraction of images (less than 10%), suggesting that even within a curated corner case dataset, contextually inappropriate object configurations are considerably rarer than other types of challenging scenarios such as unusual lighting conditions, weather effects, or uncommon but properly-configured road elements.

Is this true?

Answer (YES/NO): NO